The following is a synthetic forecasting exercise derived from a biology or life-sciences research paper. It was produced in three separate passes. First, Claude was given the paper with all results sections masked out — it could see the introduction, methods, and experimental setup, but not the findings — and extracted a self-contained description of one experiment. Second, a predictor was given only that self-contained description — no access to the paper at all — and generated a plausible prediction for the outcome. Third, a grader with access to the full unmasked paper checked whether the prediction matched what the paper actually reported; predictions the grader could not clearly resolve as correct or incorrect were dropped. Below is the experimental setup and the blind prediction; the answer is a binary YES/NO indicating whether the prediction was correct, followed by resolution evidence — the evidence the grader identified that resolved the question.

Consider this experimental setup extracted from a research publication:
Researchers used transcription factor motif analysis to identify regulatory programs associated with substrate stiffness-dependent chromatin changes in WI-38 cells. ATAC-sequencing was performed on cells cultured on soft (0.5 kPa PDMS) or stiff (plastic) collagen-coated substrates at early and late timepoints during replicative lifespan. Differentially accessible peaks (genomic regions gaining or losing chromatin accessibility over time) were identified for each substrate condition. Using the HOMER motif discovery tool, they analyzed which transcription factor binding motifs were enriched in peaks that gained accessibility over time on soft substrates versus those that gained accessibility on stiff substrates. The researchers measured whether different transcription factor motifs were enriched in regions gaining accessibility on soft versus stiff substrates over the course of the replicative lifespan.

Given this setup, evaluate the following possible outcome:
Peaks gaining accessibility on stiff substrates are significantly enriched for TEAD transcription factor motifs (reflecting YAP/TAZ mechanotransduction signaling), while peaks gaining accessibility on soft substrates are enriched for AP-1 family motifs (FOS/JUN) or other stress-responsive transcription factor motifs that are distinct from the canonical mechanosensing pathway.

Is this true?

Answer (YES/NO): NO